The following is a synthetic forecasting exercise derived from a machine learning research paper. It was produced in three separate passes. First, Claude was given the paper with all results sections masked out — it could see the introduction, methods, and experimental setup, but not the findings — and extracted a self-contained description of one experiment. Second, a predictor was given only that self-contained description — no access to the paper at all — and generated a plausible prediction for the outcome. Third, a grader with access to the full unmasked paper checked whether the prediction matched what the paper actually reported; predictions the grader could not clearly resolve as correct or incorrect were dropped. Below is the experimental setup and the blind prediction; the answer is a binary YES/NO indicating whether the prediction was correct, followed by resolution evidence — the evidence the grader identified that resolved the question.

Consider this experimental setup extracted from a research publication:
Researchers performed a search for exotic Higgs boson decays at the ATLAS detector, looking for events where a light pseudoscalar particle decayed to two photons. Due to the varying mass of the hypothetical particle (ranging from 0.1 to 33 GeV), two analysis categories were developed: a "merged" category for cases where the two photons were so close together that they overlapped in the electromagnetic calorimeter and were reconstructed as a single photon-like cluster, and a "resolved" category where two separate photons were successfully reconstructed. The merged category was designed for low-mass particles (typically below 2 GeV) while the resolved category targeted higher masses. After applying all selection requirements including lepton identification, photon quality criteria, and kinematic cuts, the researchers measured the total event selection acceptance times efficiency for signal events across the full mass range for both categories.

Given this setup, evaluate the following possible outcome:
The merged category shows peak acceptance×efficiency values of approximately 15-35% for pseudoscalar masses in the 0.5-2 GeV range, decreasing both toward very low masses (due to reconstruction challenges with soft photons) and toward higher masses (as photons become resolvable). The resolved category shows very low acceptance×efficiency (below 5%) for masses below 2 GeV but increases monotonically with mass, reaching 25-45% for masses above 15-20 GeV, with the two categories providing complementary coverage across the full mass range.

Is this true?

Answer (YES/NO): NO